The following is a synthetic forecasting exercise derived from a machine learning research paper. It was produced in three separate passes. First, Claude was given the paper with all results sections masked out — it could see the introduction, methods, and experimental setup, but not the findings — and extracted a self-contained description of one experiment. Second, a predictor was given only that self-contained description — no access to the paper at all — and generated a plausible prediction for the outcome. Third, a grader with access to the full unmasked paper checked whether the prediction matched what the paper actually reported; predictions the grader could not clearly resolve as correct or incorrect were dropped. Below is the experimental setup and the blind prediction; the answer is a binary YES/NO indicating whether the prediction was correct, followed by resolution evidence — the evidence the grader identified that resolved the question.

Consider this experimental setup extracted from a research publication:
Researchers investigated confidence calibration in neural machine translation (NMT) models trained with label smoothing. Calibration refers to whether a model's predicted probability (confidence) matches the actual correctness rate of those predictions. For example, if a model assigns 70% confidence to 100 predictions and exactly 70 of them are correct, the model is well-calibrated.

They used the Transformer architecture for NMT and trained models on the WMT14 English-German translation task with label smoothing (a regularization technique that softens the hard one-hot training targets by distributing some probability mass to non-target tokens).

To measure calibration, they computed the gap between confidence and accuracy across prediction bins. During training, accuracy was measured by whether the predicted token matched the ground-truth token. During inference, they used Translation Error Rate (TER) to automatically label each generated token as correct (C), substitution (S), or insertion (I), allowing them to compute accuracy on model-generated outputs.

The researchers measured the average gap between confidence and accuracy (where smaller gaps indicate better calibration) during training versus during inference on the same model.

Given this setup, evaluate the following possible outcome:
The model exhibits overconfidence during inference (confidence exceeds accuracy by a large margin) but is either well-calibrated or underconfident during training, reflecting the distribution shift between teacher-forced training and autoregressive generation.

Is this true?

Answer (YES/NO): NO